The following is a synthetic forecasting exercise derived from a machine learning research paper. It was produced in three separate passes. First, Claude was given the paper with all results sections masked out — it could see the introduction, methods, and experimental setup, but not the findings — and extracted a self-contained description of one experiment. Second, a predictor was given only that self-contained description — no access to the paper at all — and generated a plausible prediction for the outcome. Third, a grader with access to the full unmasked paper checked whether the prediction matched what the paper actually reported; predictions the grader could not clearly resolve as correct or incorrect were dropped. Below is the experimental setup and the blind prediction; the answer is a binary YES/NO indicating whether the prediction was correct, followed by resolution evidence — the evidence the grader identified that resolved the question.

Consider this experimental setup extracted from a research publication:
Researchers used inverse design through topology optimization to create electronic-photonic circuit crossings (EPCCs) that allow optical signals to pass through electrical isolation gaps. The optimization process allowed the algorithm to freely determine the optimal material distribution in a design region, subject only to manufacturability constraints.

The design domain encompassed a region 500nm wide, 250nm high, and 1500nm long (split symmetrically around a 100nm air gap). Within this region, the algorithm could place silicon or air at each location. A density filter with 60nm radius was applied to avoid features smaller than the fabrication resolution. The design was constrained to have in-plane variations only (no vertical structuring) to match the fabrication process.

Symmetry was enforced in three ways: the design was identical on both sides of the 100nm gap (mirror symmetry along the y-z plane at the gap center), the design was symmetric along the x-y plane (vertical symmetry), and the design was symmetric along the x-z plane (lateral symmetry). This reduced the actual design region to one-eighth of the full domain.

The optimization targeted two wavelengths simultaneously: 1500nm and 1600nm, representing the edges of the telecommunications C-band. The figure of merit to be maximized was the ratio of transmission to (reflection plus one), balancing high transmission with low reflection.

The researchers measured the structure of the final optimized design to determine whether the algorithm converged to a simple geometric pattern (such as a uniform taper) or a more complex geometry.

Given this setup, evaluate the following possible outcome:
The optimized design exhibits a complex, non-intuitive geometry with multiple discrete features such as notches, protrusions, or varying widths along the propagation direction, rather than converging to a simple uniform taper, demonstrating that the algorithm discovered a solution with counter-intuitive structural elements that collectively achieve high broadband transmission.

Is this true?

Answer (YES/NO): YES